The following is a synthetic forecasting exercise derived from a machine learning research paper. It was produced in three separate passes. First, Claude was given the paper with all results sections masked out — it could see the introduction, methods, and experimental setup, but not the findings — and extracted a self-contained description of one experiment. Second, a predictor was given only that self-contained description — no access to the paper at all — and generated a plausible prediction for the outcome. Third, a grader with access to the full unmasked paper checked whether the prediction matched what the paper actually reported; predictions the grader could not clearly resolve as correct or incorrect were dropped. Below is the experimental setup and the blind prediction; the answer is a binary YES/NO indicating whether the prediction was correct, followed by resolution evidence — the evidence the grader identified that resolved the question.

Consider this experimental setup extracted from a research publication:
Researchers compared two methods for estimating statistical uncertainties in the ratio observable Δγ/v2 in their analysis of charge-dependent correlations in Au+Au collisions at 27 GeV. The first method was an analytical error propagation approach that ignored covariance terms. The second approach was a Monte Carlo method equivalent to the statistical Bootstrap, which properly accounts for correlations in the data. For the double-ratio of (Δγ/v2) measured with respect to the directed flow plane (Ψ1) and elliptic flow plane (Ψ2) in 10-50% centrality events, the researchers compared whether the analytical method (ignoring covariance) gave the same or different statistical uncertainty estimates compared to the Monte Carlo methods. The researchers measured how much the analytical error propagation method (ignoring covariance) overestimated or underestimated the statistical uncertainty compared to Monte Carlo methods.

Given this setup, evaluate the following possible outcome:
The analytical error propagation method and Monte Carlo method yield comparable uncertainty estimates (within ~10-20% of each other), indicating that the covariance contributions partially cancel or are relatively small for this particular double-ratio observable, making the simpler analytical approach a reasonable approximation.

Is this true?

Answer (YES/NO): YES